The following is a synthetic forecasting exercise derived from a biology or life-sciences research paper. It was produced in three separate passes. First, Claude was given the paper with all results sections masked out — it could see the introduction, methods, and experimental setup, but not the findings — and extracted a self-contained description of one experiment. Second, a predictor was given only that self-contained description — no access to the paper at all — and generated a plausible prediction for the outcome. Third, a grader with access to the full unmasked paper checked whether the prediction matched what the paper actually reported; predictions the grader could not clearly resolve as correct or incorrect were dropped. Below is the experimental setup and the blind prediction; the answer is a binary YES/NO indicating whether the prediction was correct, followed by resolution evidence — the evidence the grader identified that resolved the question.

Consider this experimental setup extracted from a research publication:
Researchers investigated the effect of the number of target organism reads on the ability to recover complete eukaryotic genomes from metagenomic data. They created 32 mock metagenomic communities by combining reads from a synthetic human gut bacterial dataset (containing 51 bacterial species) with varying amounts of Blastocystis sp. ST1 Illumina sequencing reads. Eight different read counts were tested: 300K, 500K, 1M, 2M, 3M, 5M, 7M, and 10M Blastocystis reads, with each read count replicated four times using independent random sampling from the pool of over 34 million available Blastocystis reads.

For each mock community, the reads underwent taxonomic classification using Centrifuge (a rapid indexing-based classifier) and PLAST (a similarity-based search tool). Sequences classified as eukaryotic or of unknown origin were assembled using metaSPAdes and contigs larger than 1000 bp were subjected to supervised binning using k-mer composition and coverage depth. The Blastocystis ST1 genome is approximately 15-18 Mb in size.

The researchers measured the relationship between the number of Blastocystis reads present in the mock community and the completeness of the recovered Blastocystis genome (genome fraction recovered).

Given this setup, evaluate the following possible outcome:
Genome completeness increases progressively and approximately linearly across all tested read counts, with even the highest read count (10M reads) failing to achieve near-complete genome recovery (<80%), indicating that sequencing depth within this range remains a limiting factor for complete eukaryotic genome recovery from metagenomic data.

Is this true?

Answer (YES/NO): NO